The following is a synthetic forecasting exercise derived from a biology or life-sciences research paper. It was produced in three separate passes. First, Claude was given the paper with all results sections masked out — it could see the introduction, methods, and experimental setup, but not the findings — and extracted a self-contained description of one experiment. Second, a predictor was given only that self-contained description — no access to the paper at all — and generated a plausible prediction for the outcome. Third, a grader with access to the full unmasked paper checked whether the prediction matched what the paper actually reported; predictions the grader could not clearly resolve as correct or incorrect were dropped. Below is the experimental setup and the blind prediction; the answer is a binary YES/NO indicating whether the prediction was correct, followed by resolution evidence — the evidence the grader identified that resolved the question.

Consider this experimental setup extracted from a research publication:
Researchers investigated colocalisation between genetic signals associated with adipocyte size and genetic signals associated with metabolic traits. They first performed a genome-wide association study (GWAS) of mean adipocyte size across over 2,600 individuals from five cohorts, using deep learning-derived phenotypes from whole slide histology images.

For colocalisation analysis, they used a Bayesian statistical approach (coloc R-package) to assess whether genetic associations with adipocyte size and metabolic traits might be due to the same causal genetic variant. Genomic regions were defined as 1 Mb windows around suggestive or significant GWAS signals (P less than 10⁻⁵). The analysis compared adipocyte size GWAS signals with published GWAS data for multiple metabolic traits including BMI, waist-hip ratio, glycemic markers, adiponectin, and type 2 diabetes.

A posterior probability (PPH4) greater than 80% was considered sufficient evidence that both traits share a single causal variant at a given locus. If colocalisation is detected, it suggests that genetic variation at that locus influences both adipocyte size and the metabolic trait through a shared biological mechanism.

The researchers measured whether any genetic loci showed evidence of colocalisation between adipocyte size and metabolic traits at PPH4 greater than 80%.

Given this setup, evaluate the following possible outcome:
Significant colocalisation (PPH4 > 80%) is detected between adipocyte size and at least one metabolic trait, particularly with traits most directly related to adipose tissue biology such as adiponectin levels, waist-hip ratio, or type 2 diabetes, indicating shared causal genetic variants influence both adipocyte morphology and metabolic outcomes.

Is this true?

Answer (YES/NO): NO